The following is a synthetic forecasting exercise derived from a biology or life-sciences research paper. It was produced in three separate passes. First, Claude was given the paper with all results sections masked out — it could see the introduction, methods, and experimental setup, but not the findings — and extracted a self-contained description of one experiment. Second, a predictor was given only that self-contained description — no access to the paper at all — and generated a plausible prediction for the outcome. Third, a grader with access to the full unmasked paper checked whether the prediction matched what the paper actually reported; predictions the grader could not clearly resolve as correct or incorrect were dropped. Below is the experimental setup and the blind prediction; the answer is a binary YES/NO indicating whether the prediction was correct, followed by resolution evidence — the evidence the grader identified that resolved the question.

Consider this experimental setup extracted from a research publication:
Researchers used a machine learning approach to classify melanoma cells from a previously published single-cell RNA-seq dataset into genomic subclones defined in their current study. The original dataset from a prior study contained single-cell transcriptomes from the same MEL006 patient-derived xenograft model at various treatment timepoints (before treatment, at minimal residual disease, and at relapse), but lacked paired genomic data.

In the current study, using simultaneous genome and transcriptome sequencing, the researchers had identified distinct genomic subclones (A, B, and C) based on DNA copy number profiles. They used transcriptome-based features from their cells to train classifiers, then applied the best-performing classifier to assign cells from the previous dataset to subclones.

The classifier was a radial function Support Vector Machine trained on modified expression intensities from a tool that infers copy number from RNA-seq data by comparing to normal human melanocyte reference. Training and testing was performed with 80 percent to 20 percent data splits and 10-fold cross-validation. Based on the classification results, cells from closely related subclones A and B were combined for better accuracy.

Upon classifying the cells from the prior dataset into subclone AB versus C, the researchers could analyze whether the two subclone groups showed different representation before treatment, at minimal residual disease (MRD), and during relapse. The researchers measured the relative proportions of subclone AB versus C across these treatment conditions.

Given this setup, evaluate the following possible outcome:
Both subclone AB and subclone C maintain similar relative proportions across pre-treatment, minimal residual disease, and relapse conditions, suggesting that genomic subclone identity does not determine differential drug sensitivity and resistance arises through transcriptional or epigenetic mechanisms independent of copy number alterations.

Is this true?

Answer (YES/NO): NO